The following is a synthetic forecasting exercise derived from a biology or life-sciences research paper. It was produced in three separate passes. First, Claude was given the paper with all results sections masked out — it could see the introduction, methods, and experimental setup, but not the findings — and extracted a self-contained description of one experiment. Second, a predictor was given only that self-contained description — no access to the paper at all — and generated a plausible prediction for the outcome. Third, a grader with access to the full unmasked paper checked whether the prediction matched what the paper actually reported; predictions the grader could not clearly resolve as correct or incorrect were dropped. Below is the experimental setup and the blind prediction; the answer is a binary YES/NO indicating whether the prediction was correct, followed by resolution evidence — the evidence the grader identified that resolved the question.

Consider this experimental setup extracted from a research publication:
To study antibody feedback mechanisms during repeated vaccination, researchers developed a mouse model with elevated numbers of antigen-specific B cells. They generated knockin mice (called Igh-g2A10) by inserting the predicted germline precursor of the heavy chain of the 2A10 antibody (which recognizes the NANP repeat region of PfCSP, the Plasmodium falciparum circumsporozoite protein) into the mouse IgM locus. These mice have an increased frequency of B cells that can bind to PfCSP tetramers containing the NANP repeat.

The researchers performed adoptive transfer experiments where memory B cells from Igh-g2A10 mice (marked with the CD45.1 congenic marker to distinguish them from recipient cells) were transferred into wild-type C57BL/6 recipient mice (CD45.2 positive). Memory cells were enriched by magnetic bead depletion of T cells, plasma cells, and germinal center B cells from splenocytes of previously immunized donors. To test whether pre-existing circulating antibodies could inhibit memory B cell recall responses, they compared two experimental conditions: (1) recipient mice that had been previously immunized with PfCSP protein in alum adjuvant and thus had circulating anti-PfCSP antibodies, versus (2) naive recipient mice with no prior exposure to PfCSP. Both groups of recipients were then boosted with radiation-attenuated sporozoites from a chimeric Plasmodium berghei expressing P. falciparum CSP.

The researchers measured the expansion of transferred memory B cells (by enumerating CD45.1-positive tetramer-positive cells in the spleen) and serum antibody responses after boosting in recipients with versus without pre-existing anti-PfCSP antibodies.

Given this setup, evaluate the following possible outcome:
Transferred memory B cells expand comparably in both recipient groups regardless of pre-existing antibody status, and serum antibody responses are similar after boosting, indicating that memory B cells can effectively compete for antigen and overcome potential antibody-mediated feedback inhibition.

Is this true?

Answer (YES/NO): NO